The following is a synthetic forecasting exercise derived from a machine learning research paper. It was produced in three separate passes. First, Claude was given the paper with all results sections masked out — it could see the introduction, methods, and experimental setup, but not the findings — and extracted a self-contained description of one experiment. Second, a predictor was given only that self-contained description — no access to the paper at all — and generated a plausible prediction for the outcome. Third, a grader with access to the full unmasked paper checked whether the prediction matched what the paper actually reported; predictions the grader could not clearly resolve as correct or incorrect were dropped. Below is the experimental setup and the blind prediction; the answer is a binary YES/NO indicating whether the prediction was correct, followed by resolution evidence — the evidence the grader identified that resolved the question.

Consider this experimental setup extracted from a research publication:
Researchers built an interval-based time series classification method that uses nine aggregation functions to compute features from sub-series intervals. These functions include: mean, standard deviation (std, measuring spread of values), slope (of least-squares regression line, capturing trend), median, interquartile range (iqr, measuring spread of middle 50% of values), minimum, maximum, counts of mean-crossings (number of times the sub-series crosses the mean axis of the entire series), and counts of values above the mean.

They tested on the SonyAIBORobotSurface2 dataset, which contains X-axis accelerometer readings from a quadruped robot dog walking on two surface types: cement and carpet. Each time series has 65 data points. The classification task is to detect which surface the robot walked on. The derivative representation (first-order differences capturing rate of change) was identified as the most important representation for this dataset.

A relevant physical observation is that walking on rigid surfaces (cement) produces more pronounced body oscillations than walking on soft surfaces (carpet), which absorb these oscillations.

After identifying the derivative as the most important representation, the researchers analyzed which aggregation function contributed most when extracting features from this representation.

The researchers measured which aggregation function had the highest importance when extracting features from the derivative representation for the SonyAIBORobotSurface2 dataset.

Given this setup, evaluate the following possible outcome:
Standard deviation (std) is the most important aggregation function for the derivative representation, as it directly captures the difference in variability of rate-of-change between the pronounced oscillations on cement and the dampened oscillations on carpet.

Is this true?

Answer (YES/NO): YES